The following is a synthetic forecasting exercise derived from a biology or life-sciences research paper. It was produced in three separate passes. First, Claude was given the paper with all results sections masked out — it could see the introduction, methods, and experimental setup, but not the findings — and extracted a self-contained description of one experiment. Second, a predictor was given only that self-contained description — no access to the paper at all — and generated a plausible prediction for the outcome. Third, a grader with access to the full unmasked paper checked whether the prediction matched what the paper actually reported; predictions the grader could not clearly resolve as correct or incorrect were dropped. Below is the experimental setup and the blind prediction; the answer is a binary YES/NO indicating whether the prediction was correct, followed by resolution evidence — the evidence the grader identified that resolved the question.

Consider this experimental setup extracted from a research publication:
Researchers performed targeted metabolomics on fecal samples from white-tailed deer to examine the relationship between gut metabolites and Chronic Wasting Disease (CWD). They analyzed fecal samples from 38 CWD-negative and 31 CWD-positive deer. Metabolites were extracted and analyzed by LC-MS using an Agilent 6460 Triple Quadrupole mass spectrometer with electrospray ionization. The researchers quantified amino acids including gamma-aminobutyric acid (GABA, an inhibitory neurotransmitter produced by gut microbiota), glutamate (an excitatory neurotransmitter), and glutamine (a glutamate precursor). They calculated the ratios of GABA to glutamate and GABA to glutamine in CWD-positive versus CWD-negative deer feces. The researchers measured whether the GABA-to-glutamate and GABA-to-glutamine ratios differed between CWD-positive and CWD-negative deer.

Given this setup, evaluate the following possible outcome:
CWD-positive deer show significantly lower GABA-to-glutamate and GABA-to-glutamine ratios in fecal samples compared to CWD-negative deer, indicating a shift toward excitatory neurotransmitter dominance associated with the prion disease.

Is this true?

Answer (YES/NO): YES